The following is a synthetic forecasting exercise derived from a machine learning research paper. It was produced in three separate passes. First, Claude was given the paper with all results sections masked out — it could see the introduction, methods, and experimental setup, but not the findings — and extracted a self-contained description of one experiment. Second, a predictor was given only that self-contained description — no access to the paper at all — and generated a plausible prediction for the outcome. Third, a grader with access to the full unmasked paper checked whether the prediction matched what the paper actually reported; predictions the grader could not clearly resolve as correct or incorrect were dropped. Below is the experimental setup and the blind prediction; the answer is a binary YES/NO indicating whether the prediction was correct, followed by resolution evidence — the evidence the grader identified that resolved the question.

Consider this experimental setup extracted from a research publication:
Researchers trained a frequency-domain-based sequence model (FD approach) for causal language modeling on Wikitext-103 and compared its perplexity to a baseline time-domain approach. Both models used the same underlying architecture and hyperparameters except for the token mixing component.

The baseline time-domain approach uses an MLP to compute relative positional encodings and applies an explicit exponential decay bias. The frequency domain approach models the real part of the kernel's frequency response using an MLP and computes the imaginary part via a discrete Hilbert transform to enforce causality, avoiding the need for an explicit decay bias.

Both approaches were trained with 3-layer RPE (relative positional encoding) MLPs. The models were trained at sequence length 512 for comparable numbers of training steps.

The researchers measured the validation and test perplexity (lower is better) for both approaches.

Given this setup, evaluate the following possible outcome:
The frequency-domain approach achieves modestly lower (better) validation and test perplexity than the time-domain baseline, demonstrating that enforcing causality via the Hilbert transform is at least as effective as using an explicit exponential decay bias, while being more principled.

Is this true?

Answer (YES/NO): NO